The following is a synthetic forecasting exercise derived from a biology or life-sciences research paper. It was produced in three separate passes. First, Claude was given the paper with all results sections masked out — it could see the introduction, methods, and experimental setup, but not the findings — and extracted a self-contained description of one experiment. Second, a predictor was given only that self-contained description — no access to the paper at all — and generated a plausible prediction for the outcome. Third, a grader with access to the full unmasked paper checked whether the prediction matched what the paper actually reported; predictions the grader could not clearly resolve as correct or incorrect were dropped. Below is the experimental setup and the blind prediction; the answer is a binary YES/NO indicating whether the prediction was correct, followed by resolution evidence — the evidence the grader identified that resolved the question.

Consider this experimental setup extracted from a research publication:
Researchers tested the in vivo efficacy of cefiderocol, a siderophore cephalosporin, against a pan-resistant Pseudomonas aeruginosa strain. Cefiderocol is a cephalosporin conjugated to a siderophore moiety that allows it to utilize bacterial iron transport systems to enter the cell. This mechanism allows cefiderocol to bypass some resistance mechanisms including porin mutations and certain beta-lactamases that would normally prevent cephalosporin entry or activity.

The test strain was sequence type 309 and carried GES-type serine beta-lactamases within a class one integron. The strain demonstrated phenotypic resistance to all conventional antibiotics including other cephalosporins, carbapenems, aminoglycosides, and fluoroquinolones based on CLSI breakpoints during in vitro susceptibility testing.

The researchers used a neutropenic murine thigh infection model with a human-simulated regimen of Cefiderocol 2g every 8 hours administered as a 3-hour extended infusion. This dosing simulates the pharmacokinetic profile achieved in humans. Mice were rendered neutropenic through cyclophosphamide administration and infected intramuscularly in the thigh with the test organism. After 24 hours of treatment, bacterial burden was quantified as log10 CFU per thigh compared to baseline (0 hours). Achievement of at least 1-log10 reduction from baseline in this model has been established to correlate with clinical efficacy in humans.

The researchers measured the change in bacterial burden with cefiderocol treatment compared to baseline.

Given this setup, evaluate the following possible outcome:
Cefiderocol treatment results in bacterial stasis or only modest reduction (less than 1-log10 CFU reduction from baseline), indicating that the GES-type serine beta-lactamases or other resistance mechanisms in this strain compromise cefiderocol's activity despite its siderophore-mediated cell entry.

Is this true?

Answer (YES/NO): NO